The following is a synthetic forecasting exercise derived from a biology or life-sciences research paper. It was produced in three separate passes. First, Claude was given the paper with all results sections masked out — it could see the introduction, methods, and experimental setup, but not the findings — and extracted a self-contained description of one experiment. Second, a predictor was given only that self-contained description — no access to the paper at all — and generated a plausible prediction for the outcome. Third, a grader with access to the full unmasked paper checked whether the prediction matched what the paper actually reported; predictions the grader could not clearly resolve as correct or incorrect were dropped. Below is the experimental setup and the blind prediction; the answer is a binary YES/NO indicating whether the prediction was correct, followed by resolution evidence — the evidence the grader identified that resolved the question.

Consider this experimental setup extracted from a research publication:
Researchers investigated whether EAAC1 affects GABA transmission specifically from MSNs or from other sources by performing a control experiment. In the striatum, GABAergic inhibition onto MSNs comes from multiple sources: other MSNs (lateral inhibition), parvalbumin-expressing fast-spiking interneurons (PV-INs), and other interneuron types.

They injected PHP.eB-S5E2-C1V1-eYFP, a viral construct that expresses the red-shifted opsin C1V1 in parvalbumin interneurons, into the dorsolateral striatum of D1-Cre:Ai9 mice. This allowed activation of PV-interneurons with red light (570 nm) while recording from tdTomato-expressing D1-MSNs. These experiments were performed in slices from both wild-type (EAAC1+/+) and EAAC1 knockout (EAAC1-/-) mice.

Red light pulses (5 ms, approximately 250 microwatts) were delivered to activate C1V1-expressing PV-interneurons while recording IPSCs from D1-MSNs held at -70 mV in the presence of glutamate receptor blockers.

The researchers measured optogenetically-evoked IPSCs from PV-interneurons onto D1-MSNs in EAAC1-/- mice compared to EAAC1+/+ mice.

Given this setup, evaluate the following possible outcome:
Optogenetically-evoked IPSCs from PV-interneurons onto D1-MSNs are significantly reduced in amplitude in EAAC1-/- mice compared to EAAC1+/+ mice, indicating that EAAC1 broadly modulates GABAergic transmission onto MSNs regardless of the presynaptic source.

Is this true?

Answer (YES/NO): NO